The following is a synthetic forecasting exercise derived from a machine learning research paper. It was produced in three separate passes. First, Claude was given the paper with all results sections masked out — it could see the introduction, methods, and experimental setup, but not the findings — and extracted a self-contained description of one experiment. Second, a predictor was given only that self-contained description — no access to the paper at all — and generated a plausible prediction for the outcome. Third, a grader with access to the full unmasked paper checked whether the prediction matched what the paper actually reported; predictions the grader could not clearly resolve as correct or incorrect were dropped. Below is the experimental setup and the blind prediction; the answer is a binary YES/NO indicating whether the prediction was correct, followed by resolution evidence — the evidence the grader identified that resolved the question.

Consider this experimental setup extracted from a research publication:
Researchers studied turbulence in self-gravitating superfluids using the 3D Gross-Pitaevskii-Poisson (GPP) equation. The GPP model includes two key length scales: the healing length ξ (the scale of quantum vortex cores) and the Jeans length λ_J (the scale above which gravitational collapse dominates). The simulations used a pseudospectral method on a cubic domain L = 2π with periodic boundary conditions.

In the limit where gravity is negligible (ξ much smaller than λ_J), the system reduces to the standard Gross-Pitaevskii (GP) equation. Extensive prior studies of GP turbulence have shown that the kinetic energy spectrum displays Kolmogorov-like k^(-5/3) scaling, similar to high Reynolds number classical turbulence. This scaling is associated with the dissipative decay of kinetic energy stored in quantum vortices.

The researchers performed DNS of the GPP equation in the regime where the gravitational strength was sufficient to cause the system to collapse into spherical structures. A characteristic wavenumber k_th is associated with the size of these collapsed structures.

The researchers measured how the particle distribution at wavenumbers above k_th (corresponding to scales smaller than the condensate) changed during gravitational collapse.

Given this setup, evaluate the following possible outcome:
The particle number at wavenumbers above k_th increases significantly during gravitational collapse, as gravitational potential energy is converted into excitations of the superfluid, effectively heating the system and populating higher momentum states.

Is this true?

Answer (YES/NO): NO